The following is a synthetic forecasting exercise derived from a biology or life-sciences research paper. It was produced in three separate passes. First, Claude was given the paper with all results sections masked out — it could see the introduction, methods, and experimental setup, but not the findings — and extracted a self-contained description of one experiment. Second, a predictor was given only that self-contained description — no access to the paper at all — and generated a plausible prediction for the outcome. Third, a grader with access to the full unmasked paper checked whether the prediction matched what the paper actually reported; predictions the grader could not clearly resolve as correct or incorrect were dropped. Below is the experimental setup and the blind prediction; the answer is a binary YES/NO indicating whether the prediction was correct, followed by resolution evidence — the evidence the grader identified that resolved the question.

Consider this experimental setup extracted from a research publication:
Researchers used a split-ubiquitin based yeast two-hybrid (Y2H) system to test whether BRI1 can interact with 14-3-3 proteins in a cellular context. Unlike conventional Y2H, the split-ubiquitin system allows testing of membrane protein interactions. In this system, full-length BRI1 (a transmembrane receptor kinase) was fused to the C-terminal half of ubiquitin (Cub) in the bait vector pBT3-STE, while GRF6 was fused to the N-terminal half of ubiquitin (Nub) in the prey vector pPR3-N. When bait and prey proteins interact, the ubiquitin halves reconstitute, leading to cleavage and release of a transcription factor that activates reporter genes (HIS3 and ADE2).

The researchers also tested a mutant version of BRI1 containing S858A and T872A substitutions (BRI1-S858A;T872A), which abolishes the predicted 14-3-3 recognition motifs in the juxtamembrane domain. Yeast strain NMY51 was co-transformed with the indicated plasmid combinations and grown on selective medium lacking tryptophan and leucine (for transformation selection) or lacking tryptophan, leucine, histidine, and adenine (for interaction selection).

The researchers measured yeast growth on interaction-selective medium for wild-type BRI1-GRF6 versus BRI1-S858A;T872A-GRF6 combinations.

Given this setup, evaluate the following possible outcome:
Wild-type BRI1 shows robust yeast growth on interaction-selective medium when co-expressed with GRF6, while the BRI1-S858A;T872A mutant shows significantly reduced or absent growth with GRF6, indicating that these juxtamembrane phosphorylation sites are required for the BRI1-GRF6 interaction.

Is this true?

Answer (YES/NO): YES